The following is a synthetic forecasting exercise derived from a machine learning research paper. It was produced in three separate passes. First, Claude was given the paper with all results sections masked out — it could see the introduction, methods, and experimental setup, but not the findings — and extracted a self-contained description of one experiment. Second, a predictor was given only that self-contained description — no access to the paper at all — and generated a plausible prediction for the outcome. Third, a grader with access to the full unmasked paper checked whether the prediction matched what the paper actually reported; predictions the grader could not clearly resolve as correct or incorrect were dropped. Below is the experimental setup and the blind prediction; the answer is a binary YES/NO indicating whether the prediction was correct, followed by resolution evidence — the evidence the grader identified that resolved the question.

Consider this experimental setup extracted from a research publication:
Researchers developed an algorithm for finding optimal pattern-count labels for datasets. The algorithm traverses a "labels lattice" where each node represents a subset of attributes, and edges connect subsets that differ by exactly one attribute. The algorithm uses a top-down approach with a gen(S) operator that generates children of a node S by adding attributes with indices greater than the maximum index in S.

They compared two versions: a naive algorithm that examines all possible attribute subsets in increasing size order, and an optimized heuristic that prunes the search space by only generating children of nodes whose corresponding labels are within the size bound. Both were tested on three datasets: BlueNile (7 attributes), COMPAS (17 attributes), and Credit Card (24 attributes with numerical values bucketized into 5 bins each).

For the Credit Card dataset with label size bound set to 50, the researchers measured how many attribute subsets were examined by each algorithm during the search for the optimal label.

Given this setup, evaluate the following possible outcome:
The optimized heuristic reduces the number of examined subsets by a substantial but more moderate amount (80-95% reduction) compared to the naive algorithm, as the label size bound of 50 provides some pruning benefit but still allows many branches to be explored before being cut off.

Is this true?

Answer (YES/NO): NO